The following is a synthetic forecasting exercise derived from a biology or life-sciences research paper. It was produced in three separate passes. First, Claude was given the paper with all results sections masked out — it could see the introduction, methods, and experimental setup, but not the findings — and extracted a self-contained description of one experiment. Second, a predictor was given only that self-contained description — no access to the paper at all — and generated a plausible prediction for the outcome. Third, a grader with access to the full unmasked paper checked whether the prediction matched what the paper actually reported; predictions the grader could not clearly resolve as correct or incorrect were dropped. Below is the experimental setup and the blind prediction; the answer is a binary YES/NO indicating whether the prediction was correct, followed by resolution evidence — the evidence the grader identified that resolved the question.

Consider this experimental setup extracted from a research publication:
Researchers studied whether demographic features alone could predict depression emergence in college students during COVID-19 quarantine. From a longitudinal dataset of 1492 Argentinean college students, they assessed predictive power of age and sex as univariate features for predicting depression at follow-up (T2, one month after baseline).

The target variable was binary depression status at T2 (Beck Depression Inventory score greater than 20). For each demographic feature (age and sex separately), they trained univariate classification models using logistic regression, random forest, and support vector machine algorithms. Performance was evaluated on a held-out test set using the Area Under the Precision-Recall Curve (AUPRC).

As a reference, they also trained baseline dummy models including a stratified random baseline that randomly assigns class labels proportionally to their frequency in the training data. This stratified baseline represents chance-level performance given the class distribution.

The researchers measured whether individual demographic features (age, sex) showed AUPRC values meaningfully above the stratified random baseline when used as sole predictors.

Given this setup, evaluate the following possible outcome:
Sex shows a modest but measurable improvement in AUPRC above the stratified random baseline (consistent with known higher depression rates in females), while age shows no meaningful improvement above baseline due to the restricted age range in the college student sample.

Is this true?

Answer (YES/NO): NO